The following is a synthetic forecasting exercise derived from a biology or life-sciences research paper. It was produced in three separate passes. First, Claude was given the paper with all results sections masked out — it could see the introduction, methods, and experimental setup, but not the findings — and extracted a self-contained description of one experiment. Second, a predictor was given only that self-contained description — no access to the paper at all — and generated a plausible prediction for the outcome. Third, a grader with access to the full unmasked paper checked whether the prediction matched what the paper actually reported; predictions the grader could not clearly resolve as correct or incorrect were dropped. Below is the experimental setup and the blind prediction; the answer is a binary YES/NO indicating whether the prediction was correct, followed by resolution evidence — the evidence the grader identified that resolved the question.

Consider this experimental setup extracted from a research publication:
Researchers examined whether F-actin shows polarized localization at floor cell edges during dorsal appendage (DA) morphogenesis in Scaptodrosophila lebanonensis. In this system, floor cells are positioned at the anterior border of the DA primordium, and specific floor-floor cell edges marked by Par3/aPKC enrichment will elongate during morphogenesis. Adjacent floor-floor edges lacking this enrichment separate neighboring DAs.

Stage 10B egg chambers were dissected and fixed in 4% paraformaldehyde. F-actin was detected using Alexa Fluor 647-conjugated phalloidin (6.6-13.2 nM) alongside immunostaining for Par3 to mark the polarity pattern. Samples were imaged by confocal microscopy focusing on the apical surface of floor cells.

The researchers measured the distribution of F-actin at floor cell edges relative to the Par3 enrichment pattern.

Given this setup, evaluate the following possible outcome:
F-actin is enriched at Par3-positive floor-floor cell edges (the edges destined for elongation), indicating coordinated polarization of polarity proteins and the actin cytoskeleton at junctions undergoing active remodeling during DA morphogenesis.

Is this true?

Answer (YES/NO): YES